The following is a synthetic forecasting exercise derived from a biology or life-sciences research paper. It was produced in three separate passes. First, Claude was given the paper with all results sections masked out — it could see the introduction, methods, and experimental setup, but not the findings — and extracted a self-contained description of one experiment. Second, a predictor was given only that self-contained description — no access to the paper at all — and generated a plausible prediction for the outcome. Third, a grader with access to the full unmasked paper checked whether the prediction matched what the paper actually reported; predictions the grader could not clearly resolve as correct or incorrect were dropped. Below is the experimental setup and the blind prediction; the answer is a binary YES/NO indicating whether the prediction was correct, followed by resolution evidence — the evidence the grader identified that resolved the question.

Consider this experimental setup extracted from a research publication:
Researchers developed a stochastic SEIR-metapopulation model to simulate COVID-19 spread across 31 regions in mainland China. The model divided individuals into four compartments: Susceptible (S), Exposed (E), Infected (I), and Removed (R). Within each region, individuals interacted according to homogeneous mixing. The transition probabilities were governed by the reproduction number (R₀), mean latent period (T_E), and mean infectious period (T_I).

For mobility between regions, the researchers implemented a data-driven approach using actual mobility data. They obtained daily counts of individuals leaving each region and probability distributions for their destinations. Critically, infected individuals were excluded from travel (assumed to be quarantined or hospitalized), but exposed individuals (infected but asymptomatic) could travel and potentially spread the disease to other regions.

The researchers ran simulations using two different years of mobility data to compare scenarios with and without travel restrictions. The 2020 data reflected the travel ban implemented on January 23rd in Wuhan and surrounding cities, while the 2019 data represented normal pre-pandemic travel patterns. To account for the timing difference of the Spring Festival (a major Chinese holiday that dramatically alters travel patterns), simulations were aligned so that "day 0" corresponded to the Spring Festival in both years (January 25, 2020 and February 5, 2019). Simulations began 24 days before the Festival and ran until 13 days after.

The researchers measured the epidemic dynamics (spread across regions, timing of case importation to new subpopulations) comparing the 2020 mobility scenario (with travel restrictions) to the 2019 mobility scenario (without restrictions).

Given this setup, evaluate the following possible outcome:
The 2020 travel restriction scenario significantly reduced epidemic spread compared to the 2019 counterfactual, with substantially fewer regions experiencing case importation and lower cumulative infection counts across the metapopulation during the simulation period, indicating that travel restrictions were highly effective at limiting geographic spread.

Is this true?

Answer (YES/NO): NO